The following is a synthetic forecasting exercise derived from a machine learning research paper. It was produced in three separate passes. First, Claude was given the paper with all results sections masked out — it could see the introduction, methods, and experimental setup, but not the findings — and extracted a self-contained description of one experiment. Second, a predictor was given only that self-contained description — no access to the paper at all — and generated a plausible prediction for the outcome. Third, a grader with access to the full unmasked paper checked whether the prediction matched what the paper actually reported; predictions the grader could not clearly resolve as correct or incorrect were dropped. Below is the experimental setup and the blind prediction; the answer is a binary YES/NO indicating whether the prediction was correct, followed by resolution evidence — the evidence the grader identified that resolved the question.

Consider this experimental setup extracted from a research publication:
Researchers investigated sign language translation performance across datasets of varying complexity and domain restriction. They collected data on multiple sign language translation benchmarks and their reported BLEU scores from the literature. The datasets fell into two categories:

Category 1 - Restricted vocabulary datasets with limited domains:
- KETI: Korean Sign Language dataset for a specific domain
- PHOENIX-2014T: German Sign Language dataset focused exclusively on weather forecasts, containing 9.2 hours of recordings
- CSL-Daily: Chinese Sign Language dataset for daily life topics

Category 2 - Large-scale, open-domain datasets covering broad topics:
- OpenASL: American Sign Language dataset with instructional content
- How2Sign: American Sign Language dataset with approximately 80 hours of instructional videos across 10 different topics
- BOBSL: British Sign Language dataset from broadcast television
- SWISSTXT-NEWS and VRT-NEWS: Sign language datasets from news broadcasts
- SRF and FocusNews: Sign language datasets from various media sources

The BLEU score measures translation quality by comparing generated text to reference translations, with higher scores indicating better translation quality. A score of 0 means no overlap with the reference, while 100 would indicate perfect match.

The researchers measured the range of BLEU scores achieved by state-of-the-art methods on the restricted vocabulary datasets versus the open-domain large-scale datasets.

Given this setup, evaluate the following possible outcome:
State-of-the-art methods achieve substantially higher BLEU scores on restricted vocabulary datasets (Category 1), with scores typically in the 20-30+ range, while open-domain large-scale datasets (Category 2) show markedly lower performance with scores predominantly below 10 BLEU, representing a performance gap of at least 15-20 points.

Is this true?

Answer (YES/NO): NO